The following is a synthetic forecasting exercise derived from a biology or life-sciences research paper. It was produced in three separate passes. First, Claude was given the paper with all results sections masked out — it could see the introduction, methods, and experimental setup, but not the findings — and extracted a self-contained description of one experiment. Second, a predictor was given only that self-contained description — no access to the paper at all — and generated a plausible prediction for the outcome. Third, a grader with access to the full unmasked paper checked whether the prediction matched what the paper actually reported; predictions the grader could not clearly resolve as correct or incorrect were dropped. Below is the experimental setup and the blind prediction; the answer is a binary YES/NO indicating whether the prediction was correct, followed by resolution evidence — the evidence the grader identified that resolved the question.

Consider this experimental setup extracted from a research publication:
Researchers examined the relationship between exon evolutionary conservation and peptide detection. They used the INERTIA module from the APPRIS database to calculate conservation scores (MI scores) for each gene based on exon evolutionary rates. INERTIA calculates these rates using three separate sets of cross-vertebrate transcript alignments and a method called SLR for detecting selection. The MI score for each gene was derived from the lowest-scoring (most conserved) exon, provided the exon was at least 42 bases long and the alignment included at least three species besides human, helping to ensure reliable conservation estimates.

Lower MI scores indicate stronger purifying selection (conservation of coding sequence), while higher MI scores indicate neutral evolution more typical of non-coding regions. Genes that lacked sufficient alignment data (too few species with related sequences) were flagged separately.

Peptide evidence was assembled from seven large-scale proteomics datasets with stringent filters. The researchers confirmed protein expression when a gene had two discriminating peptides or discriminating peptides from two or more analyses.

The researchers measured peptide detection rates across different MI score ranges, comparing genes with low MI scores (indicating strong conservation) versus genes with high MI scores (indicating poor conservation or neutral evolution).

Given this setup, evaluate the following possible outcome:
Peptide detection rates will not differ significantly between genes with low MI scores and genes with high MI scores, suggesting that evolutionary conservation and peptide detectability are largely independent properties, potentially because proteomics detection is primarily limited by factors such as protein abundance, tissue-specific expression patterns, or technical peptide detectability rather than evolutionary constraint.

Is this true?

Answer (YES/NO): NO